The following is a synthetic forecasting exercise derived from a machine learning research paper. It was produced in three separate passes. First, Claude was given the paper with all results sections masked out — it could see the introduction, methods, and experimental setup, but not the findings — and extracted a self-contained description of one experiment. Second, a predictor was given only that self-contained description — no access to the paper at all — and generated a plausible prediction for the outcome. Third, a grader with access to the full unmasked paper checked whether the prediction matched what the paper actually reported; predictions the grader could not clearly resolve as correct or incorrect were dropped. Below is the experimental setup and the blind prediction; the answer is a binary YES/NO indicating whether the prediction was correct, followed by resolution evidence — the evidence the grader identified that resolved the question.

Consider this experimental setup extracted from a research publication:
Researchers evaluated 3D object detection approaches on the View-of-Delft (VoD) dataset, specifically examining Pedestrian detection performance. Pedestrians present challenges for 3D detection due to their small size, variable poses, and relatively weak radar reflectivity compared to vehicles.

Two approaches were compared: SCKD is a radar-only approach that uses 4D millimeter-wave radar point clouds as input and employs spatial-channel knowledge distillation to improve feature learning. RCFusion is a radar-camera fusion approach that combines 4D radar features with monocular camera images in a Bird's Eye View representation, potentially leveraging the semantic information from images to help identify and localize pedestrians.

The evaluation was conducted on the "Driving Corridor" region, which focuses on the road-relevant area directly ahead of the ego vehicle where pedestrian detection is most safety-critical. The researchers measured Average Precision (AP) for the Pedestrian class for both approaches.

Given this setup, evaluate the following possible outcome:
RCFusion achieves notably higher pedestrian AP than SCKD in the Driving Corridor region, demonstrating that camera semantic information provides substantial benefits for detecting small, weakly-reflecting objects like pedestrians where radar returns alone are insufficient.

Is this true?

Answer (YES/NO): NO